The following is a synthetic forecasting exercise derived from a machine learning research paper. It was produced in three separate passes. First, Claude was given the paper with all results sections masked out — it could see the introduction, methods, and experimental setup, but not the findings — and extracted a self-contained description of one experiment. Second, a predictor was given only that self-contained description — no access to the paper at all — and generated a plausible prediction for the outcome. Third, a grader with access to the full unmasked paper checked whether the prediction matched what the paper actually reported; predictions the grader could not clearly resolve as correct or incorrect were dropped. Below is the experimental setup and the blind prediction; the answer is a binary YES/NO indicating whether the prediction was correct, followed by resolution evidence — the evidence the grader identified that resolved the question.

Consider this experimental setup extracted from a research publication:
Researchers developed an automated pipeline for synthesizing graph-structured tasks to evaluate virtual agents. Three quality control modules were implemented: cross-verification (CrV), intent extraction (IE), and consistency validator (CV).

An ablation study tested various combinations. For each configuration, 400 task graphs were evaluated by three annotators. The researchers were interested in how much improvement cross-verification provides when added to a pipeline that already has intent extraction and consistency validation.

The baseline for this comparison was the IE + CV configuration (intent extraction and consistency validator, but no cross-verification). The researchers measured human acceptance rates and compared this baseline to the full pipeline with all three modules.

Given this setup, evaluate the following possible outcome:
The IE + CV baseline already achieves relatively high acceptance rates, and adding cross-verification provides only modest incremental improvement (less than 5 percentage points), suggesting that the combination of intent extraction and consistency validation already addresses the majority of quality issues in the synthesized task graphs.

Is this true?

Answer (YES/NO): NO